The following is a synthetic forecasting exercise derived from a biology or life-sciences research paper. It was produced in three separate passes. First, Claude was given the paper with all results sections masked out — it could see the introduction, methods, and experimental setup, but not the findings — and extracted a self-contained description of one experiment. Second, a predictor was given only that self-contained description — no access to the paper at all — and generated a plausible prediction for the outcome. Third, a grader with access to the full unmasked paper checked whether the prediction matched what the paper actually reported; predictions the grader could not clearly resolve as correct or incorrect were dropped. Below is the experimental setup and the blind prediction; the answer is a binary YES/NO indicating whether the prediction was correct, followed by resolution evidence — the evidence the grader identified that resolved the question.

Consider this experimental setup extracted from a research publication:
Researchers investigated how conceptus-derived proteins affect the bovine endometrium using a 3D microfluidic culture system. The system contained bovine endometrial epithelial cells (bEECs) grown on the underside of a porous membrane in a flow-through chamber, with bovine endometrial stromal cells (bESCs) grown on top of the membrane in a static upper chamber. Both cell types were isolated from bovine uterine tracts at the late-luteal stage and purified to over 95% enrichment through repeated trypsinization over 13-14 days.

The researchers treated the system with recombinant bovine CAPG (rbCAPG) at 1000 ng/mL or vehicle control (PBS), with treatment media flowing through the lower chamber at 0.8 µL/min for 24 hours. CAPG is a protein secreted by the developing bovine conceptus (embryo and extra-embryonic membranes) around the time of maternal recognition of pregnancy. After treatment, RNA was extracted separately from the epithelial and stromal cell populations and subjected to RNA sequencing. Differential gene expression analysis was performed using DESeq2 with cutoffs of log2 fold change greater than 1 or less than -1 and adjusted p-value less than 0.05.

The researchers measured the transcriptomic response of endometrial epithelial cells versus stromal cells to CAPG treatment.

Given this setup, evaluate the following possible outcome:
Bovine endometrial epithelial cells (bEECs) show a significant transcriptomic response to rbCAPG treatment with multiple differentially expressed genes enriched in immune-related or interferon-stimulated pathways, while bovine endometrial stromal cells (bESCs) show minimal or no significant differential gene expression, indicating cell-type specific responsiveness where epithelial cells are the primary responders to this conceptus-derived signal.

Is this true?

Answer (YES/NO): NO